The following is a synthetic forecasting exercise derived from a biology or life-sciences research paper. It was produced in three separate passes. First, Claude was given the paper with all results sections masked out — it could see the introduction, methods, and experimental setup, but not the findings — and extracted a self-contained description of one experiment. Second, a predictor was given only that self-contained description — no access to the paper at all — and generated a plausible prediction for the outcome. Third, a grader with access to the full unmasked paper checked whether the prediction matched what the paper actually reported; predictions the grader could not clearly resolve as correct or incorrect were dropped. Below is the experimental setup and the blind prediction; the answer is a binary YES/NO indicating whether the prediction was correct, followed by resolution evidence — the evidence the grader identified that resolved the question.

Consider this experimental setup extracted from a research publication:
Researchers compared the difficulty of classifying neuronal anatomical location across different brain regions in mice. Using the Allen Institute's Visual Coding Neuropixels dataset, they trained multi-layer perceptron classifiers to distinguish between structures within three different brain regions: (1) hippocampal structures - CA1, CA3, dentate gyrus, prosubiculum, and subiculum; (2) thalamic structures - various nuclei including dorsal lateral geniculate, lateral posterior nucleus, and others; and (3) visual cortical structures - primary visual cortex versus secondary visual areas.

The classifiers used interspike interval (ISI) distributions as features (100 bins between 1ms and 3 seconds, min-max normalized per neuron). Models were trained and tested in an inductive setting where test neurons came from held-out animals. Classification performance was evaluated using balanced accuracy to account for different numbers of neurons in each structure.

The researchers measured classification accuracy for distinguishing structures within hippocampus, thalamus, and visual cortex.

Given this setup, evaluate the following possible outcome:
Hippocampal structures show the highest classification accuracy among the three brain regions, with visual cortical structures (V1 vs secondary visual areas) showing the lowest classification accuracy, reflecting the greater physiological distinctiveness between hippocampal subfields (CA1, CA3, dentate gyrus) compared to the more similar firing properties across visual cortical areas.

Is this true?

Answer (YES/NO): NO